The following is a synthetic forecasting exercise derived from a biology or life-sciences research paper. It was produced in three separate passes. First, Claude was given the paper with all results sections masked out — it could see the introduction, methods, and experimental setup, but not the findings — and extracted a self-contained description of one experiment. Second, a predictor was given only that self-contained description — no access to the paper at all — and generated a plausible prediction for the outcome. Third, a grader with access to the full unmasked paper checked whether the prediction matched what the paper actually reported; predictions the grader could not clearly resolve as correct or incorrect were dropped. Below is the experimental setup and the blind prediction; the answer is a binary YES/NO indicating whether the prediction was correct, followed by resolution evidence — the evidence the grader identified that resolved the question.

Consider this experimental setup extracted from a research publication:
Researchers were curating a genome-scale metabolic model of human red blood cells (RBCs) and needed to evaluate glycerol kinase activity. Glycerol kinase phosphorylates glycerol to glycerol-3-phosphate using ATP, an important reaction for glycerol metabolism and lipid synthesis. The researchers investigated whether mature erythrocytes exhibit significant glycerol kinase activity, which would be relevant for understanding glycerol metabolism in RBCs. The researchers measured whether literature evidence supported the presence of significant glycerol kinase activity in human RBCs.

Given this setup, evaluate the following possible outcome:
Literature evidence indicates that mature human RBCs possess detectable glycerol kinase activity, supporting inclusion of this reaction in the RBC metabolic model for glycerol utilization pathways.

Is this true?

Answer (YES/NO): NO